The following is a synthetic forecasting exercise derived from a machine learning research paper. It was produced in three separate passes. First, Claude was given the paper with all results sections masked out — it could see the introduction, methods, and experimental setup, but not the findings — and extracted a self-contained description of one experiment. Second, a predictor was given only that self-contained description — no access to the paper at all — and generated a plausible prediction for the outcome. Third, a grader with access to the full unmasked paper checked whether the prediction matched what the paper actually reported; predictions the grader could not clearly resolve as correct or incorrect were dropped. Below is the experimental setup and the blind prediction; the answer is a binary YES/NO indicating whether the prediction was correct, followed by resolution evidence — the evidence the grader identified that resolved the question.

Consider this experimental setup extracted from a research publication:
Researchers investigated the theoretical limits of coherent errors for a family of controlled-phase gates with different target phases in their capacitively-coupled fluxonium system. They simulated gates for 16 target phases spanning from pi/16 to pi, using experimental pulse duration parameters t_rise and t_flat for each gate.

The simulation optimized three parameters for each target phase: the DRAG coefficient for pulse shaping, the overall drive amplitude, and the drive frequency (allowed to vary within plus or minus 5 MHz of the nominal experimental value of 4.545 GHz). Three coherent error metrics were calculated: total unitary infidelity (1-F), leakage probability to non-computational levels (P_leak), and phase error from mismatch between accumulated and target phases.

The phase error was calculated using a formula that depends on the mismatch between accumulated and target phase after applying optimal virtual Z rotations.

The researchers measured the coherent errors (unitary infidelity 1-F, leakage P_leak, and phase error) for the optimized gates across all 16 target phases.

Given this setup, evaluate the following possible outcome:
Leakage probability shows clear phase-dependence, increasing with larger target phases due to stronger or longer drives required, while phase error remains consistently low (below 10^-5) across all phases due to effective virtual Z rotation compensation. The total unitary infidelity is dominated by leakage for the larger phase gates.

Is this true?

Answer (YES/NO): NO